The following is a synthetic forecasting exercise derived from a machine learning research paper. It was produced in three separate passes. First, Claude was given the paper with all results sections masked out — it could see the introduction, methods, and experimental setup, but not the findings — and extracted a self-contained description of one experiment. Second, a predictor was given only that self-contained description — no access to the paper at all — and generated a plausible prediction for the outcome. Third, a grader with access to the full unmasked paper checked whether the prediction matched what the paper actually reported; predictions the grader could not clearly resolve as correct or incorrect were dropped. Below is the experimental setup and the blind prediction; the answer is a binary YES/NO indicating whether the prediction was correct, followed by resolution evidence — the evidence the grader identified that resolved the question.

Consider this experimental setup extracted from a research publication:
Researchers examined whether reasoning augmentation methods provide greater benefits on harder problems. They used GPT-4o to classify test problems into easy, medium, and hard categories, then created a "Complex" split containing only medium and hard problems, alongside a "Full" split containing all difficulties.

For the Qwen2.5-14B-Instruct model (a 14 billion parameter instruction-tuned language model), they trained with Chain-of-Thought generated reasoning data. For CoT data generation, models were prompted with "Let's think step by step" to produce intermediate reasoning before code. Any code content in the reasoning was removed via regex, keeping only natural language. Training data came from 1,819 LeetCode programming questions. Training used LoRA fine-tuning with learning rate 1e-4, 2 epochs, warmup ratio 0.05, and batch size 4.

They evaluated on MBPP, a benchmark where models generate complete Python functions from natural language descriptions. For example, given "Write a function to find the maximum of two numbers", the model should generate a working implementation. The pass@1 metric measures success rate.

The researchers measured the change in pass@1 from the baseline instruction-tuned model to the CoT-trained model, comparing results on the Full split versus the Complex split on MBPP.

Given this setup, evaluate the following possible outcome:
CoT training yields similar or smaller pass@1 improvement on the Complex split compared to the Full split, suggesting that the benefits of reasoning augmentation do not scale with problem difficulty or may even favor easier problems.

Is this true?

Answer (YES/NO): YES